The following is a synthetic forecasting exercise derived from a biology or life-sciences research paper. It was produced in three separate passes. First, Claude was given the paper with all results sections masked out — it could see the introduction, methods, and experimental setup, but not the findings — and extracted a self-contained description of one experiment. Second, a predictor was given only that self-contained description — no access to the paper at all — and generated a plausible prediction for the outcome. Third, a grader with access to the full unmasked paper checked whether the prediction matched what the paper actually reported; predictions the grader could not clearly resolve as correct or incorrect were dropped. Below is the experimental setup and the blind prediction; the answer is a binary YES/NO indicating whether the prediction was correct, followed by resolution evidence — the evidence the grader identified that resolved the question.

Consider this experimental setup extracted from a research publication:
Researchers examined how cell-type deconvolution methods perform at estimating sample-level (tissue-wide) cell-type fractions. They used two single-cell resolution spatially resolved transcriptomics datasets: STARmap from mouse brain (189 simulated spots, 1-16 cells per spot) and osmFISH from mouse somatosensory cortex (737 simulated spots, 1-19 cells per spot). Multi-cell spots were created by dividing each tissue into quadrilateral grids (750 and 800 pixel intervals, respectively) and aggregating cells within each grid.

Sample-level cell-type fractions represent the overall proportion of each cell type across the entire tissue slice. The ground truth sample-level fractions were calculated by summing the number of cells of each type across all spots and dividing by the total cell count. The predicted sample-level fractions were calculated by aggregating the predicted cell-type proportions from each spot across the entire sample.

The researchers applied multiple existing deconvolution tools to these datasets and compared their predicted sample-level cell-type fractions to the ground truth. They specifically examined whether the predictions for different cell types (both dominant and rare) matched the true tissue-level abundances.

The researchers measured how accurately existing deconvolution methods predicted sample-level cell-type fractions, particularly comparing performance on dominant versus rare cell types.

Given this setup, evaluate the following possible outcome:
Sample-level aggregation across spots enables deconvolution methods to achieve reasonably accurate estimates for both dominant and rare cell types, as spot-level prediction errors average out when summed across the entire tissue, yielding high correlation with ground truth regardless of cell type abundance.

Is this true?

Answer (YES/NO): NO